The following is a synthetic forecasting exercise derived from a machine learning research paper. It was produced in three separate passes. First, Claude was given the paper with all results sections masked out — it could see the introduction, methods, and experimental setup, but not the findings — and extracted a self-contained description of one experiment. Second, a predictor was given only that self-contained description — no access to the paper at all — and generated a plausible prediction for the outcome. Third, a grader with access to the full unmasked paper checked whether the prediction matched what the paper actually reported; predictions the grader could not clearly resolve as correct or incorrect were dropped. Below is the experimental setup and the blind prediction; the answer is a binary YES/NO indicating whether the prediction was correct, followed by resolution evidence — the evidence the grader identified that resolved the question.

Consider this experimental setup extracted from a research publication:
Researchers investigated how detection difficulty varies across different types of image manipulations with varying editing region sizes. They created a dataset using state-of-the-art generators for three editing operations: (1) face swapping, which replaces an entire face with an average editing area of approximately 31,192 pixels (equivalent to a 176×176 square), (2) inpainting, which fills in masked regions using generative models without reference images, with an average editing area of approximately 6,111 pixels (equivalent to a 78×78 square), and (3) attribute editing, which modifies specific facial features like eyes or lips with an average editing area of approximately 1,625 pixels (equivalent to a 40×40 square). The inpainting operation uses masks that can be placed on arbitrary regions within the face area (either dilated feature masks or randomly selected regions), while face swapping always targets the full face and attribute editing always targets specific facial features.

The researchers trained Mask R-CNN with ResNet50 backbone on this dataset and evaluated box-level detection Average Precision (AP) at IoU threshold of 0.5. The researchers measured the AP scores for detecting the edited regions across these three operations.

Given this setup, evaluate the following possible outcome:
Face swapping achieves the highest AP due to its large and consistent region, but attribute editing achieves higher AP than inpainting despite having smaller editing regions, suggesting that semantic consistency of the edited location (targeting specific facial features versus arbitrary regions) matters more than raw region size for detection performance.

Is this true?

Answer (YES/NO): YES